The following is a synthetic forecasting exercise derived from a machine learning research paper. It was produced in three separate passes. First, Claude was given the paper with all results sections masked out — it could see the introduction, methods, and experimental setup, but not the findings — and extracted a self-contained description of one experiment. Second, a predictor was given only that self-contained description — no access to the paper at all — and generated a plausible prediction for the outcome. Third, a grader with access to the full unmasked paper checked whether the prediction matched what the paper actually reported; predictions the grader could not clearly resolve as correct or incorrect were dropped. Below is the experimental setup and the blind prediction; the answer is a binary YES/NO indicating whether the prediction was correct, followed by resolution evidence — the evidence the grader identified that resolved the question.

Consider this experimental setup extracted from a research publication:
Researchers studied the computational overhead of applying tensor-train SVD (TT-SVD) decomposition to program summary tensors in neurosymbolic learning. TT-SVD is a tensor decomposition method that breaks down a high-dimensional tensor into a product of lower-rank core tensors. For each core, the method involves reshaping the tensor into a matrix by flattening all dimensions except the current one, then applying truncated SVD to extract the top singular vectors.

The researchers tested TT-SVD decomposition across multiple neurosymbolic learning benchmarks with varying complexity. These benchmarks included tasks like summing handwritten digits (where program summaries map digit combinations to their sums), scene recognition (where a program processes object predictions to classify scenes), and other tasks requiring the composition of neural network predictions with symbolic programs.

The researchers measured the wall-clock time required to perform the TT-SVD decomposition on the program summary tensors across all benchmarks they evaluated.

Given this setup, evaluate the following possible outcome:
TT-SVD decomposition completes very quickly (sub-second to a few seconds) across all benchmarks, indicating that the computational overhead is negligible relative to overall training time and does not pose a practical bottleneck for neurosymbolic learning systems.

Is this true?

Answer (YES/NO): YES